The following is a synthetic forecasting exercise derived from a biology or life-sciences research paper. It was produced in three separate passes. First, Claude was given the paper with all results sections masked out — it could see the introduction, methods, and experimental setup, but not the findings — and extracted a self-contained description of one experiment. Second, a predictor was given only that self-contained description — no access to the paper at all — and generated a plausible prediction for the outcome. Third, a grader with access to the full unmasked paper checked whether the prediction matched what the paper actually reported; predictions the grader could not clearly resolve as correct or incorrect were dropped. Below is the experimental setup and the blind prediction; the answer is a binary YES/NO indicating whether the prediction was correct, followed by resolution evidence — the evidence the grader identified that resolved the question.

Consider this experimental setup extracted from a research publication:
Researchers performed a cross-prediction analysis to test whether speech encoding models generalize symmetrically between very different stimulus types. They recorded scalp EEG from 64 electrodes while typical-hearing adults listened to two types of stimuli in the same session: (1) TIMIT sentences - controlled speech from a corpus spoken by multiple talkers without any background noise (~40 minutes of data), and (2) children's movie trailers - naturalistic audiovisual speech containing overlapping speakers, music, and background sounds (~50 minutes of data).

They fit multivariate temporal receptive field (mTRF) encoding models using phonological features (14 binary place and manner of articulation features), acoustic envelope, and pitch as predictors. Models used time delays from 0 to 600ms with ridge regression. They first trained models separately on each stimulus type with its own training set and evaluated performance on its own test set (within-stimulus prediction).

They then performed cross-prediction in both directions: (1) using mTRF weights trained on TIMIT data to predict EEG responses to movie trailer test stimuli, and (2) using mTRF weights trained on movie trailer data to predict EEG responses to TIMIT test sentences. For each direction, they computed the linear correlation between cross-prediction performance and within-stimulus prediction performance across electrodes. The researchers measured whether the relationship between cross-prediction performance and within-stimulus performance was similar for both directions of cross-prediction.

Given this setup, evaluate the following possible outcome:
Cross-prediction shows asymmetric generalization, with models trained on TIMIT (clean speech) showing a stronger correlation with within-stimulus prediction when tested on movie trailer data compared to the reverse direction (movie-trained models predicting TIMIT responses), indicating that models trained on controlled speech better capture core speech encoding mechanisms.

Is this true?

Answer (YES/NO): NO